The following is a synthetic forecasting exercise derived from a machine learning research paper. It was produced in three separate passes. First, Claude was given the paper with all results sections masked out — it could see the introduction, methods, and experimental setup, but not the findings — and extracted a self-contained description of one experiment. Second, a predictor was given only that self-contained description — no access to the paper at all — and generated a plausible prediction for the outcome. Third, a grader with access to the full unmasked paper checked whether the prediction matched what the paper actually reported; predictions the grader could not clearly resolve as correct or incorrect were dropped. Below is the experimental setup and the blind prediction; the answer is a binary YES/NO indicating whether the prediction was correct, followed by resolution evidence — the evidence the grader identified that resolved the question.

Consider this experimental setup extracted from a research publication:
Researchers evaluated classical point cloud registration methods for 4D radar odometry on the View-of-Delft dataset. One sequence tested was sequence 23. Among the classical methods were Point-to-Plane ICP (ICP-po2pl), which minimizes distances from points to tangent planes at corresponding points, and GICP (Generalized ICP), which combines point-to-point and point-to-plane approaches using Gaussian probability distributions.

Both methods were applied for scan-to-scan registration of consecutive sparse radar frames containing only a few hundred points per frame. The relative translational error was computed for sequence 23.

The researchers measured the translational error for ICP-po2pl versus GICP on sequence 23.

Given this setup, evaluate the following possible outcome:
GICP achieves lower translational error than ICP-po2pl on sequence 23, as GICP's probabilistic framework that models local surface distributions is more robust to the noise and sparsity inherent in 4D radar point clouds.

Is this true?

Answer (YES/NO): YES